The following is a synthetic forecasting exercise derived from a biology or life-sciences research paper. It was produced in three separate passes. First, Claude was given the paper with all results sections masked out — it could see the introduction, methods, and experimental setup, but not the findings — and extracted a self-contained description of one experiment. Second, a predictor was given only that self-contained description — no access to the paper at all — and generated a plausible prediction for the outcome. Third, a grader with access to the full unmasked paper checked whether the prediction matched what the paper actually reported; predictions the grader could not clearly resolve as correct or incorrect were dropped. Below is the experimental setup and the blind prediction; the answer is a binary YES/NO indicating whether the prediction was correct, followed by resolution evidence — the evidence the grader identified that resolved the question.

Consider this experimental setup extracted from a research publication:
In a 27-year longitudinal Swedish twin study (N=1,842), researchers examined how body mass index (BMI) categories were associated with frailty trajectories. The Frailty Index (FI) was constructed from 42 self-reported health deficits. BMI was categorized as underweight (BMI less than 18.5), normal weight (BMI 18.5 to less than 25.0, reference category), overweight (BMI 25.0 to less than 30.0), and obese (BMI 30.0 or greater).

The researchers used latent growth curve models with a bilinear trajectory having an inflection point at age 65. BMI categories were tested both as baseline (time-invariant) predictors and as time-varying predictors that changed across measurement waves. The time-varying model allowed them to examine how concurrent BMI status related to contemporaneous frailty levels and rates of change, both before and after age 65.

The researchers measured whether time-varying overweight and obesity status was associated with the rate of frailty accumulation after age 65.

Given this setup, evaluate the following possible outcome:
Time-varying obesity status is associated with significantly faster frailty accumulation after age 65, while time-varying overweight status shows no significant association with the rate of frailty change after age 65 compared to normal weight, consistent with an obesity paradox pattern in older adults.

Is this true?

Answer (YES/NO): NO